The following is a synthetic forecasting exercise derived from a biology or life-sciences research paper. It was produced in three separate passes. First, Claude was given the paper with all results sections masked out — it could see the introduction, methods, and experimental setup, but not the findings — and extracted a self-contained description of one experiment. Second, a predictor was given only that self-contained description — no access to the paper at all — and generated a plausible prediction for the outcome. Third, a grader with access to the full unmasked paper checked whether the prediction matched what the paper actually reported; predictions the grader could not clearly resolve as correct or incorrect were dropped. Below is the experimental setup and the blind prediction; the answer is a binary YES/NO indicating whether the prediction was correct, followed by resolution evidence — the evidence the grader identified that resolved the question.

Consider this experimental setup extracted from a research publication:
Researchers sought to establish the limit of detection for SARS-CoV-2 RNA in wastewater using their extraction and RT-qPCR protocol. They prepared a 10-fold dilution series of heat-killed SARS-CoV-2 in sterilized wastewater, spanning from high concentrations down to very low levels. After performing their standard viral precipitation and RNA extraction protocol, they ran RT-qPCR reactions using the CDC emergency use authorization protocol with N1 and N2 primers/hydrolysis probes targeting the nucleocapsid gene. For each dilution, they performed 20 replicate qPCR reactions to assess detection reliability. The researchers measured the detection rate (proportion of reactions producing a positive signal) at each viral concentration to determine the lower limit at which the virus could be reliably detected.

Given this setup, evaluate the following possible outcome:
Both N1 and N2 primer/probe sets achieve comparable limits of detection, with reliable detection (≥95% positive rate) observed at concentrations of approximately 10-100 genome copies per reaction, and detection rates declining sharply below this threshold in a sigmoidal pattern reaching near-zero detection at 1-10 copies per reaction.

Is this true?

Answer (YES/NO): NO